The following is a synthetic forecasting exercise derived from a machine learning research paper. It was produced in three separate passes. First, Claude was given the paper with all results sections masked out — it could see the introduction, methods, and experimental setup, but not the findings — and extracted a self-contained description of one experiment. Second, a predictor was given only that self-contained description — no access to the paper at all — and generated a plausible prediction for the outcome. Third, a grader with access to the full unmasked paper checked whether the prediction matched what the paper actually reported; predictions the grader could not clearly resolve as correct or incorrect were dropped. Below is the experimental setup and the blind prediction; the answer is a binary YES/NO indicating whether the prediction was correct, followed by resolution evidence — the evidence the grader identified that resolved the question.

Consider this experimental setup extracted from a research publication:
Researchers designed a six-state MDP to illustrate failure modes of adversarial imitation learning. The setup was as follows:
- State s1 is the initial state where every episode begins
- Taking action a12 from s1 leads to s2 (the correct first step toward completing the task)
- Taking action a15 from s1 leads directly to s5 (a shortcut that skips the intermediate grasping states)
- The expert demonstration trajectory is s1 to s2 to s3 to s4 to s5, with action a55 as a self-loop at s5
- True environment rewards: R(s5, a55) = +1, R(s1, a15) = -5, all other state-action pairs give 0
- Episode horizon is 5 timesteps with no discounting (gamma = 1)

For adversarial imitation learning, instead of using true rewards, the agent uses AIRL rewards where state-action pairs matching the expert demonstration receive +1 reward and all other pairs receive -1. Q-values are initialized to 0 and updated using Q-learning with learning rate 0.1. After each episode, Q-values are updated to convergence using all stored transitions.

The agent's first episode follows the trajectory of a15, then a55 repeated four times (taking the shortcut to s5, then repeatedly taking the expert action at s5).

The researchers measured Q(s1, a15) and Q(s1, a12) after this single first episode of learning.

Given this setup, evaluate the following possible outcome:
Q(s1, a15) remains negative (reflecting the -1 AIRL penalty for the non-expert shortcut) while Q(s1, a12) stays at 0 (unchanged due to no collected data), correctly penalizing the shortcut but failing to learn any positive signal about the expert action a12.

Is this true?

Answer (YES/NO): NO